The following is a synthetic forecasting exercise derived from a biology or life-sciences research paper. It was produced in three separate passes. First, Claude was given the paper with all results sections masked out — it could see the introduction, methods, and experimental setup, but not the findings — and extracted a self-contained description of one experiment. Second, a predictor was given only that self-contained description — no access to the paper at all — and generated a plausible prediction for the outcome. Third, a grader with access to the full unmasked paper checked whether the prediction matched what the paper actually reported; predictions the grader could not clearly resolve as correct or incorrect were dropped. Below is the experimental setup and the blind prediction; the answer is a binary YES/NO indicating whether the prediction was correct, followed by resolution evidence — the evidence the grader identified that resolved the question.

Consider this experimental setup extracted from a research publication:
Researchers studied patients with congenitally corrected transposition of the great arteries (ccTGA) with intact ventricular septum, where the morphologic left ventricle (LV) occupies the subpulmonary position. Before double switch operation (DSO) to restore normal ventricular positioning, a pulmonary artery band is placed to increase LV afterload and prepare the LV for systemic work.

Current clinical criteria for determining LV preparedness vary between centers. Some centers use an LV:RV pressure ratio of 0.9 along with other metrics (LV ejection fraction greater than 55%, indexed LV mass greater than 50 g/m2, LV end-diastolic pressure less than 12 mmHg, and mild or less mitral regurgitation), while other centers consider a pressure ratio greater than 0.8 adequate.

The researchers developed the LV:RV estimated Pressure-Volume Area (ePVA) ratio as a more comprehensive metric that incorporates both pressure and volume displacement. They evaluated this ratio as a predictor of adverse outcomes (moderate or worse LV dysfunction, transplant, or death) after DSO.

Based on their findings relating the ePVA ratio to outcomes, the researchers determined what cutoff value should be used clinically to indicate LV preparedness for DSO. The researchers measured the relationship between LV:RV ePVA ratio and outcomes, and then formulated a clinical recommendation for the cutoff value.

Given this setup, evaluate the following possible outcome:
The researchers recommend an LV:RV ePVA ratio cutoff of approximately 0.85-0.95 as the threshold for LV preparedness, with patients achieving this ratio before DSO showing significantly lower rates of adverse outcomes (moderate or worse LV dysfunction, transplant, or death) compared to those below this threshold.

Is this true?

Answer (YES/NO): NO